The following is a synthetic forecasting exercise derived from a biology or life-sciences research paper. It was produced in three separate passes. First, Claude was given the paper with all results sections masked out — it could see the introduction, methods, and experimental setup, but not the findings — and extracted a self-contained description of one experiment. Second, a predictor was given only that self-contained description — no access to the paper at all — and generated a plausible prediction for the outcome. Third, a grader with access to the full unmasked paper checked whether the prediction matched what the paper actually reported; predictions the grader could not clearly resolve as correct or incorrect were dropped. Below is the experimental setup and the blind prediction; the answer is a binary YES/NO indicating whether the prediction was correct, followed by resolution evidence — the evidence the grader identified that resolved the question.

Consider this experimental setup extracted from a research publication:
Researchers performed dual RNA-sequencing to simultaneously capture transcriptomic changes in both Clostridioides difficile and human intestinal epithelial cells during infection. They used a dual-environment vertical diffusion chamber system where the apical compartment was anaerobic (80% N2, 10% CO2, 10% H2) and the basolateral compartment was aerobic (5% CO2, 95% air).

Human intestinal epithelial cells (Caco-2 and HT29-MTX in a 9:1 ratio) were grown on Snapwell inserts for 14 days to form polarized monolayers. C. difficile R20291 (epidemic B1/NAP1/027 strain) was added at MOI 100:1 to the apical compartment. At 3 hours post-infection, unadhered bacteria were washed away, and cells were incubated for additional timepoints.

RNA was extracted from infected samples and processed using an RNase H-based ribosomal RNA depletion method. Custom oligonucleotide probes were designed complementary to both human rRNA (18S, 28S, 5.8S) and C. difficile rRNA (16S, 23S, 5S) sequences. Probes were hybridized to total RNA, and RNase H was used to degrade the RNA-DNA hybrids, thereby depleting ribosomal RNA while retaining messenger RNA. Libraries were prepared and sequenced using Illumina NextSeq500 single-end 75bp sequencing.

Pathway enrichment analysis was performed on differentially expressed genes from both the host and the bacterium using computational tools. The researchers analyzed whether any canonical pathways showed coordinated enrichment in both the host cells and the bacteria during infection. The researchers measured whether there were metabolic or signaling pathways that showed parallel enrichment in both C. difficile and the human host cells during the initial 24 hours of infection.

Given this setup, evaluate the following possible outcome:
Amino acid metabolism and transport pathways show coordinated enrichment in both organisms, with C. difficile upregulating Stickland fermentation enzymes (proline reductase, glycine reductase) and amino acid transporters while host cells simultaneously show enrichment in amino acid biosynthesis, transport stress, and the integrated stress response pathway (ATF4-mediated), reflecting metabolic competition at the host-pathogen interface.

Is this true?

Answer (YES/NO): NO